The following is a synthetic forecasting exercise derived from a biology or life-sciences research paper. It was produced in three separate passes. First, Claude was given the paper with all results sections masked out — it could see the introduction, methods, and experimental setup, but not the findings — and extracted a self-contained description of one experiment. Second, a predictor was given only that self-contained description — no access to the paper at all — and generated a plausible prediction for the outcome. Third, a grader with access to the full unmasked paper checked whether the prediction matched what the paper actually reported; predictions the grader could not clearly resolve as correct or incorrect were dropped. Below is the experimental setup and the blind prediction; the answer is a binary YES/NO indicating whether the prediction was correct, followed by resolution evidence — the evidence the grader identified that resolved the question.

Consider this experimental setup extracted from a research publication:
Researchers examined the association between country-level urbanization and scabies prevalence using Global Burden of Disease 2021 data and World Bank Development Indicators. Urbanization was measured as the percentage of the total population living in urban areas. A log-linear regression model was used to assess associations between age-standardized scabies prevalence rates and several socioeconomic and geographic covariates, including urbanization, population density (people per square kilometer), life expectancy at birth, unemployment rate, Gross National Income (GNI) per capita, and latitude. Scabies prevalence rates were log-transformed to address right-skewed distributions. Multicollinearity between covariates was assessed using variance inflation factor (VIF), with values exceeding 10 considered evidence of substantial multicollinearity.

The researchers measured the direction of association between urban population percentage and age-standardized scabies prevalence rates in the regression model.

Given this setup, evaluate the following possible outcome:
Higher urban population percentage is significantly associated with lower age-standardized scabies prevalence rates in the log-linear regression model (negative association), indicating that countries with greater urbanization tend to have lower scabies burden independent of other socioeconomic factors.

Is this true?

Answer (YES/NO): YES